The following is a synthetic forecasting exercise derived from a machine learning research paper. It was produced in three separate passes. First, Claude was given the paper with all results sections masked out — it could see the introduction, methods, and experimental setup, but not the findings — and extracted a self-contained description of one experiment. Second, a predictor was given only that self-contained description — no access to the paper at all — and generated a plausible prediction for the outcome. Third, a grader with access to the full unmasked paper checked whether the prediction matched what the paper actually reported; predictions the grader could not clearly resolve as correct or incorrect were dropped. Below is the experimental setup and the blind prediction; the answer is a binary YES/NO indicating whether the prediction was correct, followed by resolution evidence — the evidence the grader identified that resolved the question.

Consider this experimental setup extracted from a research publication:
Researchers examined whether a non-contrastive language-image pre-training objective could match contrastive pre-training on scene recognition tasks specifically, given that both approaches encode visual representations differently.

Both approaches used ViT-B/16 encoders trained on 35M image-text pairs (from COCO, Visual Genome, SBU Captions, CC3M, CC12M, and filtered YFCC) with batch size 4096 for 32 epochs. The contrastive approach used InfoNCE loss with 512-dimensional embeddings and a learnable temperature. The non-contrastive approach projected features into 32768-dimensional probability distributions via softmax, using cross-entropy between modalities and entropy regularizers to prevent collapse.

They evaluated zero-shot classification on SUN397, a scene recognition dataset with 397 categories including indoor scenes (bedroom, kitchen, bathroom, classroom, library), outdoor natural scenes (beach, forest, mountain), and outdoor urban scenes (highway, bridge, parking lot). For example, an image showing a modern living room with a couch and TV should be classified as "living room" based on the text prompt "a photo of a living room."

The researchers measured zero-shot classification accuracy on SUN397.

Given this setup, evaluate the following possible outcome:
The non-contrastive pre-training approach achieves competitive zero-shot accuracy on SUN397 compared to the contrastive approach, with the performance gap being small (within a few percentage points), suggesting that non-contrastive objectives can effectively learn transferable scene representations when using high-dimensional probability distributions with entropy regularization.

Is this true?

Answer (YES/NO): YES